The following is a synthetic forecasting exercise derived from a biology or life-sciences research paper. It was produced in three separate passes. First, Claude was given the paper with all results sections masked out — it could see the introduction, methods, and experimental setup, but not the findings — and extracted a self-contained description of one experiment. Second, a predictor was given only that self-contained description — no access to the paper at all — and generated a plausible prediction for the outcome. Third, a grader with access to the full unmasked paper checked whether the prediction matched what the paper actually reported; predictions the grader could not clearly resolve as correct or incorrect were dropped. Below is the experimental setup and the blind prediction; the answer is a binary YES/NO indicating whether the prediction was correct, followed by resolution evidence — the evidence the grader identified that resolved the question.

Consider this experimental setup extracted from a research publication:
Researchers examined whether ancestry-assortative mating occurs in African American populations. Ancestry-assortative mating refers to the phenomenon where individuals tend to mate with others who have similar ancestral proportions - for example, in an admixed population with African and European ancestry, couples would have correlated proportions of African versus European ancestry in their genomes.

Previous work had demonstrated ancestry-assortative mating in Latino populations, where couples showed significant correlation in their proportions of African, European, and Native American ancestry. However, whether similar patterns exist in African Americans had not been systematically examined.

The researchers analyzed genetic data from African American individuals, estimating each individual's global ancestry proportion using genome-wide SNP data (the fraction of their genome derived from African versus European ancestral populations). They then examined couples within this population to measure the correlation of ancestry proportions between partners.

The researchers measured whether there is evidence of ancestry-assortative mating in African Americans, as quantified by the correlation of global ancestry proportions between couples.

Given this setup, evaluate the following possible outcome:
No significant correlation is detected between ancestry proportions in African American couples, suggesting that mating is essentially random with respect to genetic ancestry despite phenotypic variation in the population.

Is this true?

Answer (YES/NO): NO